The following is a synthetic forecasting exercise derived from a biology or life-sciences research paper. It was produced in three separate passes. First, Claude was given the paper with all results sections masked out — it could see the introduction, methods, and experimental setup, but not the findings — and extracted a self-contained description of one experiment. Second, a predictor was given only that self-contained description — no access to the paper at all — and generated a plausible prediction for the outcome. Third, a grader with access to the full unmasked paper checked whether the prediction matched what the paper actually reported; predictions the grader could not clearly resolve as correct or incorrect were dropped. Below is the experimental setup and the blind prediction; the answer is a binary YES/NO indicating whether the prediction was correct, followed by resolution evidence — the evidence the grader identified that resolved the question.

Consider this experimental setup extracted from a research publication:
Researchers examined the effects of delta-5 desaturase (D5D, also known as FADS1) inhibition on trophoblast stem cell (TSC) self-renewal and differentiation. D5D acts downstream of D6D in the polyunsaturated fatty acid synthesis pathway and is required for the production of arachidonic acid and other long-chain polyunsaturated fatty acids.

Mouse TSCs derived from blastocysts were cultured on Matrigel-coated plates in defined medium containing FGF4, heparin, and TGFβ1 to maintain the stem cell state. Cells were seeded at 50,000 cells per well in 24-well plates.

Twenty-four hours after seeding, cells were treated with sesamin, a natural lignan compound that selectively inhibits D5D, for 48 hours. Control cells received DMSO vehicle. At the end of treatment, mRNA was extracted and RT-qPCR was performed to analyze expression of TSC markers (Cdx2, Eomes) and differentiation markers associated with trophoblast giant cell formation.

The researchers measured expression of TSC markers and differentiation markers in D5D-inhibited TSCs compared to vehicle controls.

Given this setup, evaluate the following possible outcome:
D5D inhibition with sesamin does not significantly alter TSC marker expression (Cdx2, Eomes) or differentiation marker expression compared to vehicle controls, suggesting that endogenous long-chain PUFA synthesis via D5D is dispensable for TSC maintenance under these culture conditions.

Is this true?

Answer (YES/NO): NO